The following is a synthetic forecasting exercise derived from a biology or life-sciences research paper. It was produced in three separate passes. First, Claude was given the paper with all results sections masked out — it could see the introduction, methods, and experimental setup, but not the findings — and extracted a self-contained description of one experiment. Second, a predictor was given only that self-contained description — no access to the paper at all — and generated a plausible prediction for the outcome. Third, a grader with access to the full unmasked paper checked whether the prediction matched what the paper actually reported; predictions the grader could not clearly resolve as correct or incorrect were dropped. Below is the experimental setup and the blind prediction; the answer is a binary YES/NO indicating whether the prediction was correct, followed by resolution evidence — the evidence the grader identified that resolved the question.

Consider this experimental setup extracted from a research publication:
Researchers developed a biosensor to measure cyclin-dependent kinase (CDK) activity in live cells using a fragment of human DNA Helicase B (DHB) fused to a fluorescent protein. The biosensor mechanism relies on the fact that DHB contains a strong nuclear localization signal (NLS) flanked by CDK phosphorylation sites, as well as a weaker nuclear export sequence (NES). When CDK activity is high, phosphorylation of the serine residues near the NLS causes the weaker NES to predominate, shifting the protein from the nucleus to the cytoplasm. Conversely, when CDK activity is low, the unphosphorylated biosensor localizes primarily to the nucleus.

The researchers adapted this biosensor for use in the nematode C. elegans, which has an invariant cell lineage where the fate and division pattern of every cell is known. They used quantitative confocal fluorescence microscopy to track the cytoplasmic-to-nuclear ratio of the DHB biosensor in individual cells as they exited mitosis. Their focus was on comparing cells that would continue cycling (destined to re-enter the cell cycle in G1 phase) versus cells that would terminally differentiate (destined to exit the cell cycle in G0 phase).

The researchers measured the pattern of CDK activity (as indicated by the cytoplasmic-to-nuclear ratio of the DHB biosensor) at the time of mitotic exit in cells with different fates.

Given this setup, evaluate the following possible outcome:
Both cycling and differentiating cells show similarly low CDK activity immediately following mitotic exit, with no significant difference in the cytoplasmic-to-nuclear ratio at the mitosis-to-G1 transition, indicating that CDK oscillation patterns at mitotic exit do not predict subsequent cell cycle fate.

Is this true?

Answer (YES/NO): NO